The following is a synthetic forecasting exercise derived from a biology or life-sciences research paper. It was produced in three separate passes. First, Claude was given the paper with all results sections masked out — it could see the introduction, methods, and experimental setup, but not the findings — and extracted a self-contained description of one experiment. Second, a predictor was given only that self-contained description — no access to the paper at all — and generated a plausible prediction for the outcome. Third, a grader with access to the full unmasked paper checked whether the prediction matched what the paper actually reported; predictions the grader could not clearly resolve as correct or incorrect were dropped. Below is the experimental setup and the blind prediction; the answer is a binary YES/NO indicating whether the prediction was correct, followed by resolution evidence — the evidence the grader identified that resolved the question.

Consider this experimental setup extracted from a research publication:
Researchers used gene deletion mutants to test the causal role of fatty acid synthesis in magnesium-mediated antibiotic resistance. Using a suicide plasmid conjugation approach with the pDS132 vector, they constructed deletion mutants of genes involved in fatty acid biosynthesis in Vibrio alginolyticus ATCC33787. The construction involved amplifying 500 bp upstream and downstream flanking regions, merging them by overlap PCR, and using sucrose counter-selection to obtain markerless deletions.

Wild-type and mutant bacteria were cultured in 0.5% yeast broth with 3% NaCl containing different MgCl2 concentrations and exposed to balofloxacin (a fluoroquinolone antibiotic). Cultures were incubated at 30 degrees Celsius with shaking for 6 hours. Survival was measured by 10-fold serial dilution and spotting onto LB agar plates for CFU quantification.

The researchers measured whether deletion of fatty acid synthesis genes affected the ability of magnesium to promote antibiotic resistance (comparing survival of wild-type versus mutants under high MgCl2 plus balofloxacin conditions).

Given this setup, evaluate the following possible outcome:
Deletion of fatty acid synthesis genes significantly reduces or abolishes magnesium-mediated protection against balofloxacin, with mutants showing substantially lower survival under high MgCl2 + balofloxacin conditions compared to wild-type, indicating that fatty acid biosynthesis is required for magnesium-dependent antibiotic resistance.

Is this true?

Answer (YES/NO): YES